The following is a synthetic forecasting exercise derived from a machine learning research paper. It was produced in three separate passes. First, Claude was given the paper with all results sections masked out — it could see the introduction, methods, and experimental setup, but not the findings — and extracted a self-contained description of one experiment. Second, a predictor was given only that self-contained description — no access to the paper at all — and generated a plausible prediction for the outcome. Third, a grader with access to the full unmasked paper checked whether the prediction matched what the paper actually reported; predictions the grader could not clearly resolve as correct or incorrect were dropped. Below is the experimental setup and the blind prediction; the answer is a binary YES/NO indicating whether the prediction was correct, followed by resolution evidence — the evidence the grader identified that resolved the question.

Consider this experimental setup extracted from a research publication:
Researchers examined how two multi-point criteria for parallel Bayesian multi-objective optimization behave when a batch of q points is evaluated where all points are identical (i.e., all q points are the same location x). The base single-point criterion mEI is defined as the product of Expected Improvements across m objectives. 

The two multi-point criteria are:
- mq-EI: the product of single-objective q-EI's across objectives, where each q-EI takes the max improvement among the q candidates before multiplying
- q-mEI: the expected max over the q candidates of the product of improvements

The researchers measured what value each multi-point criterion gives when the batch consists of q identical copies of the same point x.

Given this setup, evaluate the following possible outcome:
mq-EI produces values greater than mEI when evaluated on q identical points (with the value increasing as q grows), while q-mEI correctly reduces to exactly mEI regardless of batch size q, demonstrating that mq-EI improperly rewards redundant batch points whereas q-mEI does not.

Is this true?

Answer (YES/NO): NO